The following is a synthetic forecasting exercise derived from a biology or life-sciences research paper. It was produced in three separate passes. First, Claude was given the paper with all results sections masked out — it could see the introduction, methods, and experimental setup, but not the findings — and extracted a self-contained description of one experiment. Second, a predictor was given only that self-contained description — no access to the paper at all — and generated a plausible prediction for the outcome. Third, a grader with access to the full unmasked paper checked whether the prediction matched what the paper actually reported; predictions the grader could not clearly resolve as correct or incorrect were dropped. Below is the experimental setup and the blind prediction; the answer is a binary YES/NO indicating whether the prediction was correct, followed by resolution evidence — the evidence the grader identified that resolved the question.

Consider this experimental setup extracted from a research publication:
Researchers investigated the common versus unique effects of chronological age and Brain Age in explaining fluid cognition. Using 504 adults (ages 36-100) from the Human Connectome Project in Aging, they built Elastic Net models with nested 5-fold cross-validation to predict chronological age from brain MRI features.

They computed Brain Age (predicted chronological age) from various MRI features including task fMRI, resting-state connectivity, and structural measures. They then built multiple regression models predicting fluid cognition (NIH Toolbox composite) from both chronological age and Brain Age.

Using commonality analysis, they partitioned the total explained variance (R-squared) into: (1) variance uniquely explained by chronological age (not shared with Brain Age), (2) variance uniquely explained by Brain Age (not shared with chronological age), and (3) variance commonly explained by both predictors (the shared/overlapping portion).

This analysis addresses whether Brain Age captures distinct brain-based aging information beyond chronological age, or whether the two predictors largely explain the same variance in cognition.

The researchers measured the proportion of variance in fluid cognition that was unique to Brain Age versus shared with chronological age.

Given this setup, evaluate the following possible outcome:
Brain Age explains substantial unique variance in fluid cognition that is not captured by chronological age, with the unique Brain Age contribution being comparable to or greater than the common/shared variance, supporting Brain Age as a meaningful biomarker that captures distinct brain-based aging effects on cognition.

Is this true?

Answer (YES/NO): NO